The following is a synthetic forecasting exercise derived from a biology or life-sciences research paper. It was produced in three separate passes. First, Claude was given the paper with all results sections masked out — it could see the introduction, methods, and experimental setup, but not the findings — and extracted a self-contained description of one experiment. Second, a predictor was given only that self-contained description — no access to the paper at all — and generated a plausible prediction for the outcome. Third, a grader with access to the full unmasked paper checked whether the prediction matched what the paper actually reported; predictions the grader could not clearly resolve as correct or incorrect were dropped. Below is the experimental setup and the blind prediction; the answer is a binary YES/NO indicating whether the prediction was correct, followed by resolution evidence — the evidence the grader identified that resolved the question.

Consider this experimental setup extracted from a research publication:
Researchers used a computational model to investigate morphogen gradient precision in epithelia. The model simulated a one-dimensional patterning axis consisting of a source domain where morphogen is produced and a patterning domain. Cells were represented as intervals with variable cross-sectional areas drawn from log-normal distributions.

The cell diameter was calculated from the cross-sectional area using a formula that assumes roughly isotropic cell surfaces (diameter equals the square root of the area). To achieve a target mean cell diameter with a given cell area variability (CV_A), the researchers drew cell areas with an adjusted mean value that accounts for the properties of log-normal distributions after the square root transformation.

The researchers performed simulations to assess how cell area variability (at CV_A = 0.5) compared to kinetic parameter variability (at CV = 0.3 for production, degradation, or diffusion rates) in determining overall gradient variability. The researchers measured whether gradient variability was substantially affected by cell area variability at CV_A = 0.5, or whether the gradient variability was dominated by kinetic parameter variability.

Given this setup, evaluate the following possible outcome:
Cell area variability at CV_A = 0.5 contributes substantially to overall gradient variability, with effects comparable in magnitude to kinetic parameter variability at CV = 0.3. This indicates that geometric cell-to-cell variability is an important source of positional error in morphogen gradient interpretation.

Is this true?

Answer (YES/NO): NO